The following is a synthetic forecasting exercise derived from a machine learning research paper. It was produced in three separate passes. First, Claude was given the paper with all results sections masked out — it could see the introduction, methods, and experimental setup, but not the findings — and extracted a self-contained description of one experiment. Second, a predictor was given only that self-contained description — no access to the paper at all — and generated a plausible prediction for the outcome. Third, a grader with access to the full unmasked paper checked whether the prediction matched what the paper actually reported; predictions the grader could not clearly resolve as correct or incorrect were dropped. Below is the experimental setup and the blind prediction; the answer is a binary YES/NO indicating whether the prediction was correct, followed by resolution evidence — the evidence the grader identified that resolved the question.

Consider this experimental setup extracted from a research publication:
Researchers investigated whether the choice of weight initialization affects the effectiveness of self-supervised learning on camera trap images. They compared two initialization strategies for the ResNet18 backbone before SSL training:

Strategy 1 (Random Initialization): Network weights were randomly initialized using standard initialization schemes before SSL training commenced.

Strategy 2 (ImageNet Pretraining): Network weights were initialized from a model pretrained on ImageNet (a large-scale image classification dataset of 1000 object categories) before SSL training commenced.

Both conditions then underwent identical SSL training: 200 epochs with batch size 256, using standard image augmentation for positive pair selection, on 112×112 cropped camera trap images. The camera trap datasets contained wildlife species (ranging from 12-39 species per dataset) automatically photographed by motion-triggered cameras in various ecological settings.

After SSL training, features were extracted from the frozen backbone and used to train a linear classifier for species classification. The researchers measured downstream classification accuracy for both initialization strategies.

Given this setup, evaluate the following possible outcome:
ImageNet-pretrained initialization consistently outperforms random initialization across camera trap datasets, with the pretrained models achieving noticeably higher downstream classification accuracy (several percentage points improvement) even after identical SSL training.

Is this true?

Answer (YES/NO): YES